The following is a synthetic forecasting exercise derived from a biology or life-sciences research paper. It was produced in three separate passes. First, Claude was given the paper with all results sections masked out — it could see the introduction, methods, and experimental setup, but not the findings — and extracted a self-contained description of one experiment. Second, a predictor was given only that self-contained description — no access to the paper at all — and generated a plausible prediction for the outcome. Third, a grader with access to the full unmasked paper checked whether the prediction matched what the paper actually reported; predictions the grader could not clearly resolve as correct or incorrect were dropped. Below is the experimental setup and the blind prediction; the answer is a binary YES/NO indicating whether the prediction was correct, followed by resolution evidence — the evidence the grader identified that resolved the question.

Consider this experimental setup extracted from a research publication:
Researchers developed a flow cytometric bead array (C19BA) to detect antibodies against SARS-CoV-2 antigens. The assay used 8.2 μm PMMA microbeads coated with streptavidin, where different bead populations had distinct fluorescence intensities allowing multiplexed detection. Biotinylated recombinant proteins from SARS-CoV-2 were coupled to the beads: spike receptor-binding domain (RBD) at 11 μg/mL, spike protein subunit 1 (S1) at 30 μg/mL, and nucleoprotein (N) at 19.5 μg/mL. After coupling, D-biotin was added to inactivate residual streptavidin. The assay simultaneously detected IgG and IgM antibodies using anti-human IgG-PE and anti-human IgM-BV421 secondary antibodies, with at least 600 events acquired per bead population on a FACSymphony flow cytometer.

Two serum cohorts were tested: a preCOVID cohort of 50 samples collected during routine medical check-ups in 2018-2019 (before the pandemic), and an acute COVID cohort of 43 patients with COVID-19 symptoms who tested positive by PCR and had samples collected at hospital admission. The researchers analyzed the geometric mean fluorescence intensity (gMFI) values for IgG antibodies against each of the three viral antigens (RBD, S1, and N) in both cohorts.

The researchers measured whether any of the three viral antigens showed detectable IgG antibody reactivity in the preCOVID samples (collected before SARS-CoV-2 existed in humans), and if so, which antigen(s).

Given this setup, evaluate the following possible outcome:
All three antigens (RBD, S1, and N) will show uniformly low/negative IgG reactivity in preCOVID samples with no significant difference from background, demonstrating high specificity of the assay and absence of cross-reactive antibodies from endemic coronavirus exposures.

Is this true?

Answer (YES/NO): NO